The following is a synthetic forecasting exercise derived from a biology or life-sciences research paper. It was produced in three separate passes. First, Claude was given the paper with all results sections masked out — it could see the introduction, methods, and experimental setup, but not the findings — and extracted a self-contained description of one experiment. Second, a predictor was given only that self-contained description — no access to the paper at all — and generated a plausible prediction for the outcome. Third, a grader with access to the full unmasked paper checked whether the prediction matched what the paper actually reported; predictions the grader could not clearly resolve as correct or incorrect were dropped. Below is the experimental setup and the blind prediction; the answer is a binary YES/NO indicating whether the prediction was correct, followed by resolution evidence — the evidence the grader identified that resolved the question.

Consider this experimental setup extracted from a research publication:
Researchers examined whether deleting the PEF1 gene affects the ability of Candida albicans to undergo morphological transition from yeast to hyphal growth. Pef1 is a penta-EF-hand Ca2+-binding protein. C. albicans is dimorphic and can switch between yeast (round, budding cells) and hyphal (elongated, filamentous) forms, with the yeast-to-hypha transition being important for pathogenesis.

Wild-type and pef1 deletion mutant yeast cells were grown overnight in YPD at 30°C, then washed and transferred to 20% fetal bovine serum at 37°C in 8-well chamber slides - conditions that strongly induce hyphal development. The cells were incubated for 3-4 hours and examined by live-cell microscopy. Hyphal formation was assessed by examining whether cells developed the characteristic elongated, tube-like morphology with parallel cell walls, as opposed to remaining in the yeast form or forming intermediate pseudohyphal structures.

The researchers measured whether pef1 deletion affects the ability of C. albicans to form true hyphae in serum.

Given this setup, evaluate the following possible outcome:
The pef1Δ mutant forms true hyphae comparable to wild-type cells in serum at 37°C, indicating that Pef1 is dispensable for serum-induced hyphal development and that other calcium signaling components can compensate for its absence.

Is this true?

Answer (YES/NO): YES